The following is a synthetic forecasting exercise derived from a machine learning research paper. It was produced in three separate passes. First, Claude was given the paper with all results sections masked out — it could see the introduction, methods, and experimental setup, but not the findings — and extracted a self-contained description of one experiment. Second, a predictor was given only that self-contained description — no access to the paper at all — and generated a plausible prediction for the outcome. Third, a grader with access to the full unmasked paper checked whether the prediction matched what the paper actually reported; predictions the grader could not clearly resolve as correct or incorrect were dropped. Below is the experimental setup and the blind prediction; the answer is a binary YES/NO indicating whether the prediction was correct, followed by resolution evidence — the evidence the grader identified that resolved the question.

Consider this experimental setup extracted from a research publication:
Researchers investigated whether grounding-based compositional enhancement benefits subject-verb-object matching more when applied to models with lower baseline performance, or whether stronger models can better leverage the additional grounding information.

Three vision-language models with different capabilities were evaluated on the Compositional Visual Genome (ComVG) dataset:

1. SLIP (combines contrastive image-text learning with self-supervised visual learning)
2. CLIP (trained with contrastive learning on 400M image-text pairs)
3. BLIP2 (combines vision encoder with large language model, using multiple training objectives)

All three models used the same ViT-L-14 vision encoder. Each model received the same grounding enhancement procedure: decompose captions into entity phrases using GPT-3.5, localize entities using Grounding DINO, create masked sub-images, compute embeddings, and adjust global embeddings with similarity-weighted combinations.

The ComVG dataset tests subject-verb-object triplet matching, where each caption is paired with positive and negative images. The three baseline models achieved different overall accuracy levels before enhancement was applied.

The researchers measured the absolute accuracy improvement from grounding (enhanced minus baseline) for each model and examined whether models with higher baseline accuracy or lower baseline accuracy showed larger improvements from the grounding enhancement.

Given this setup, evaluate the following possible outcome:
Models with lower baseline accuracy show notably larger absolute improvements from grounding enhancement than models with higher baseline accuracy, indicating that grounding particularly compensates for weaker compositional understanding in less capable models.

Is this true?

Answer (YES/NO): YES